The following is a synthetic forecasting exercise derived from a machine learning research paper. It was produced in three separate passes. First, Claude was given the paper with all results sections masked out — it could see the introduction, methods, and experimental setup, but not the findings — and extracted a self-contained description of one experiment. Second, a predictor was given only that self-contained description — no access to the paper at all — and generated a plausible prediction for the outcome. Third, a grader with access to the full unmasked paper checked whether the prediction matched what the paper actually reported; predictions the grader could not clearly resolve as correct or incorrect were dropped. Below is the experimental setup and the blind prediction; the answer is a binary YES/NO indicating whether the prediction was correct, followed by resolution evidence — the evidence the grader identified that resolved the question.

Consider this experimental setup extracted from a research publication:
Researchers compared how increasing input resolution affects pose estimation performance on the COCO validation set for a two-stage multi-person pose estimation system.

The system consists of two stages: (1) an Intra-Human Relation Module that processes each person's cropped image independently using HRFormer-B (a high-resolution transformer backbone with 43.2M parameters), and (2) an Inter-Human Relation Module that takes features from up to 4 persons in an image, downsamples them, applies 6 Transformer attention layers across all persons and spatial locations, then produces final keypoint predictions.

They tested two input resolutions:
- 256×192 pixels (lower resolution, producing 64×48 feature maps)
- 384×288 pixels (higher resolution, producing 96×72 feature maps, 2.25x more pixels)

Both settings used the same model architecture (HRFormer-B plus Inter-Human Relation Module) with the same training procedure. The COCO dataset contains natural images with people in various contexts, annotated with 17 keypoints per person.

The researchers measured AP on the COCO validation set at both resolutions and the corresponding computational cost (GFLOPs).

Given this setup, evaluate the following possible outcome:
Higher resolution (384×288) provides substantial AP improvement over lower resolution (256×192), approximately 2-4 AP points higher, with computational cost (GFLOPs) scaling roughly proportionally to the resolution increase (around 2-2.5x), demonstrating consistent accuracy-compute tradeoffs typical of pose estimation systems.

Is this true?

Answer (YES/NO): NO